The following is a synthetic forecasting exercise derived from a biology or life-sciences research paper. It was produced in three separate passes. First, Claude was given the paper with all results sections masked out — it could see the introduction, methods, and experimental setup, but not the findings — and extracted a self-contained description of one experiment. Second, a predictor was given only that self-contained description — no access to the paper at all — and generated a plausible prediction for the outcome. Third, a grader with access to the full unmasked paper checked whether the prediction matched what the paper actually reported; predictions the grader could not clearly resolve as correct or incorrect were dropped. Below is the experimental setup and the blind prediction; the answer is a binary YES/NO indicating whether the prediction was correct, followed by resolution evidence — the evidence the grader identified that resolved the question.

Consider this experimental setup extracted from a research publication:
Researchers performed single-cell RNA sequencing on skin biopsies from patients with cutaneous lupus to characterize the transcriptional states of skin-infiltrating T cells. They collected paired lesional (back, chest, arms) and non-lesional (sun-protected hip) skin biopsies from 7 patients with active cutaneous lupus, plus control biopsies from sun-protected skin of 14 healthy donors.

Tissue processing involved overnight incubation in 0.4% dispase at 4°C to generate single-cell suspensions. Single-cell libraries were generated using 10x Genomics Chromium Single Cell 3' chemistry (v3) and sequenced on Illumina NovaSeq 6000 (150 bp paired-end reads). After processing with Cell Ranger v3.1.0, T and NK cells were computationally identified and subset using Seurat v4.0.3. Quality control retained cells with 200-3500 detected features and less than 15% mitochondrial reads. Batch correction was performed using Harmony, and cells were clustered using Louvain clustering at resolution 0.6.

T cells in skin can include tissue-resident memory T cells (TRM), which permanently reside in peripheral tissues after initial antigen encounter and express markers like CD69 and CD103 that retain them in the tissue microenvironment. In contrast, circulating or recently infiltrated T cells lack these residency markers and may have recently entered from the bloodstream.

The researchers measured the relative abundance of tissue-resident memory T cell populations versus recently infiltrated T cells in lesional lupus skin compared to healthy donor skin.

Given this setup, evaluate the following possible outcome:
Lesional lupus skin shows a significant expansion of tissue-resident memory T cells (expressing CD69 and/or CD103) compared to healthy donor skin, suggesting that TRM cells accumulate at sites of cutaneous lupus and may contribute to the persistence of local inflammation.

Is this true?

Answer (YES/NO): NO